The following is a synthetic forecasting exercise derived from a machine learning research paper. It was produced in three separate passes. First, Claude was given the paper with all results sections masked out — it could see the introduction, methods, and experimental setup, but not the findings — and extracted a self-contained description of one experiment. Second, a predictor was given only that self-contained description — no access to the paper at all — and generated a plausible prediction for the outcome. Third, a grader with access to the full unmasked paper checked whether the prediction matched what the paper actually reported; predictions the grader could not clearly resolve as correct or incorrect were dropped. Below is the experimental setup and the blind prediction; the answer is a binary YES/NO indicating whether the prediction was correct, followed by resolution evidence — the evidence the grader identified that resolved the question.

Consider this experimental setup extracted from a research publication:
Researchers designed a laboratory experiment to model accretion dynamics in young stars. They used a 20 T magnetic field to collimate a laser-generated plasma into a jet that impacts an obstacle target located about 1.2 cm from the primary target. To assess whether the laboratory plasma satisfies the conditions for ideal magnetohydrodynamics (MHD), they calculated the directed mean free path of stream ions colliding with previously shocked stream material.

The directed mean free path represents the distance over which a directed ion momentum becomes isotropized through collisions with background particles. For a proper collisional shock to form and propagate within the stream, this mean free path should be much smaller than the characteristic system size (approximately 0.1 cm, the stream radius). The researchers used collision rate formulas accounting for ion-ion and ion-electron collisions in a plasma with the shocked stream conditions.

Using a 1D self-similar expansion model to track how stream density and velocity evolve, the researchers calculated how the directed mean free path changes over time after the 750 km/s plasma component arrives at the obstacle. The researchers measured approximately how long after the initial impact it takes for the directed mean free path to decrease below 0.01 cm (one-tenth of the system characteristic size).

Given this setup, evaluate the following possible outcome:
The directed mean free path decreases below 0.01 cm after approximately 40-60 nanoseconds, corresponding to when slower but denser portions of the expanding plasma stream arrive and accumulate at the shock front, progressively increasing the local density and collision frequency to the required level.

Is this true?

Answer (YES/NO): NO